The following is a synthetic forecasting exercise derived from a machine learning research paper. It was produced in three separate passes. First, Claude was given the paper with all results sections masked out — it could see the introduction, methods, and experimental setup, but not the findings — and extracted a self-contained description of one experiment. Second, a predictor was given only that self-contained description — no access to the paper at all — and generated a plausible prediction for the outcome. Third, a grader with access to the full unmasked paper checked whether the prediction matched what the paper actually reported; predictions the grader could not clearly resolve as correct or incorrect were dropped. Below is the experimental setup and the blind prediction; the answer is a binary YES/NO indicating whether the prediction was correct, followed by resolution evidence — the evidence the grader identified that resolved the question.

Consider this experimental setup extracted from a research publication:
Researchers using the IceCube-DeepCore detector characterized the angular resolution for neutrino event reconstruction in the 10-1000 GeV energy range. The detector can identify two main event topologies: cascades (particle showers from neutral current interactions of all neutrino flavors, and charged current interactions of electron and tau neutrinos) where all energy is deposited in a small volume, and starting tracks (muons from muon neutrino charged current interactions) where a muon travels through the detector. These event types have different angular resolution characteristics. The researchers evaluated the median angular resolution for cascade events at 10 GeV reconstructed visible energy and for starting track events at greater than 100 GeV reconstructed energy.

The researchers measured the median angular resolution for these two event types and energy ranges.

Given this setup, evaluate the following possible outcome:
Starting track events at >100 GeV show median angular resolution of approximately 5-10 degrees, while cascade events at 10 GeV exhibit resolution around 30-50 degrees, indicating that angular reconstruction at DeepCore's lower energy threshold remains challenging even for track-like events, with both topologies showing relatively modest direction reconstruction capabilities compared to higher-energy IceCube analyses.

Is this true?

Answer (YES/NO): NO